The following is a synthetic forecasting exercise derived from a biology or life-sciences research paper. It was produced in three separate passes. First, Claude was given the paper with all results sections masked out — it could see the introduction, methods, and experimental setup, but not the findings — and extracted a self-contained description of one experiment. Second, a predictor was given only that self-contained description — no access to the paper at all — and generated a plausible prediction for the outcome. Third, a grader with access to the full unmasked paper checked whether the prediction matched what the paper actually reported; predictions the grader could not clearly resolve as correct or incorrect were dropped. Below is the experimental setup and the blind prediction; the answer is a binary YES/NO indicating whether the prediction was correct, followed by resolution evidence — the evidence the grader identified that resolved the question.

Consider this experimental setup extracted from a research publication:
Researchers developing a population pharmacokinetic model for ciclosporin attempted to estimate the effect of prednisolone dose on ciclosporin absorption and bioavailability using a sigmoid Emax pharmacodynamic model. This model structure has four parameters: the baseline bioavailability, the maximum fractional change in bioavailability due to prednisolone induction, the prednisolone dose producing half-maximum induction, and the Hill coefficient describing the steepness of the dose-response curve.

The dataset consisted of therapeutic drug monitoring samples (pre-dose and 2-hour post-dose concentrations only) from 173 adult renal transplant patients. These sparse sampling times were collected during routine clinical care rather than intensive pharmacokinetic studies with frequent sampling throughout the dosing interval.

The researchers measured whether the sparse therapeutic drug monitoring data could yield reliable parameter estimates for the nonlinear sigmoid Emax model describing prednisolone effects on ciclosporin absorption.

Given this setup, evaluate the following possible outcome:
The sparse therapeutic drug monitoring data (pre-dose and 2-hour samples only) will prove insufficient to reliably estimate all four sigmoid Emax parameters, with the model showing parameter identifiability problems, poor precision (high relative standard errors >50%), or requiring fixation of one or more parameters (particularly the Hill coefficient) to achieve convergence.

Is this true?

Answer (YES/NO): YES